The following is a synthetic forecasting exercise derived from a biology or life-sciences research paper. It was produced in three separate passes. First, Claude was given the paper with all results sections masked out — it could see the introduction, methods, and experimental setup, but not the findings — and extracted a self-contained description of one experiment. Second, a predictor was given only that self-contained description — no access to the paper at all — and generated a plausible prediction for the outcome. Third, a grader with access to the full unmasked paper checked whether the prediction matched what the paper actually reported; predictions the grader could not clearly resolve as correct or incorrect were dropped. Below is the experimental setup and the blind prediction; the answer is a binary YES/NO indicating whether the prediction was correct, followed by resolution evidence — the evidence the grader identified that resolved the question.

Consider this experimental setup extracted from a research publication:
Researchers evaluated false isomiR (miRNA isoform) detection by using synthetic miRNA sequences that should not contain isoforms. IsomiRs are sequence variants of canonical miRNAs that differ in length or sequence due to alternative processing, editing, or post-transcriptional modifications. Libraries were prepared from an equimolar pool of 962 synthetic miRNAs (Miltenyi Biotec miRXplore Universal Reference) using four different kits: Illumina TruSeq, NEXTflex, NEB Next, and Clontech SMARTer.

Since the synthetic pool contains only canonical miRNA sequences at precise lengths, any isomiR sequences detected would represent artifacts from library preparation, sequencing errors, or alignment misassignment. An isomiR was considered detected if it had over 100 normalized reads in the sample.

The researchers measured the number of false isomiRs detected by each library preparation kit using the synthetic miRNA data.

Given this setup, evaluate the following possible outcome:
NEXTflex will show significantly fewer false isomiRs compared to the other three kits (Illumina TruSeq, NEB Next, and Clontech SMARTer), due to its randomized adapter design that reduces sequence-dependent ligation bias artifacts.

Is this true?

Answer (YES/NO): YES